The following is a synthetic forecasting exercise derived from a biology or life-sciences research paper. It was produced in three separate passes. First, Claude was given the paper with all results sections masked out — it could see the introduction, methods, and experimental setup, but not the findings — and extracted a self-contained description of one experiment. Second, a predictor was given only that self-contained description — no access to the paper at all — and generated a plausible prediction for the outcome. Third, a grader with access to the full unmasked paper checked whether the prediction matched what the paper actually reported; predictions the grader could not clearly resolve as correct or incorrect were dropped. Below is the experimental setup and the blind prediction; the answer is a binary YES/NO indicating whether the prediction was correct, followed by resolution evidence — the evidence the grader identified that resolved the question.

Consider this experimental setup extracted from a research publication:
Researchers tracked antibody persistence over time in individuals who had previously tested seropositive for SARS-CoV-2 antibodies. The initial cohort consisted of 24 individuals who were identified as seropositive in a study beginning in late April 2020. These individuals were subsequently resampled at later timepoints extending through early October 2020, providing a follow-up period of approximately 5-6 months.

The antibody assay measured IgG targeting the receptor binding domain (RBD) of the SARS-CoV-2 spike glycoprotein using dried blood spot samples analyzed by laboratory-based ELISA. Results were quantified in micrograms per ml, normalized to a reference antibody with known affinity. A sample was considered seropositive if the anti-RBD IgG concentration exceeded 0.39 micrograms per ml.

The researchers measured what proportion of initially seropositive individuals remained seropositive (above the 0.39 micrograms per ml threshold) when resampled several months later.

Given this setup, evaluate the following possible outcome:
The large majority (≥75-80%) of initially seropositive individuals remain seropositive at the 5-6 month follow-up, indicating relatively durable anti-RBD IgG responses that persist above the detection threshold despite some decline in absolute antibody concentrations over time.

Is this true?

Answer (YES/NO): YES